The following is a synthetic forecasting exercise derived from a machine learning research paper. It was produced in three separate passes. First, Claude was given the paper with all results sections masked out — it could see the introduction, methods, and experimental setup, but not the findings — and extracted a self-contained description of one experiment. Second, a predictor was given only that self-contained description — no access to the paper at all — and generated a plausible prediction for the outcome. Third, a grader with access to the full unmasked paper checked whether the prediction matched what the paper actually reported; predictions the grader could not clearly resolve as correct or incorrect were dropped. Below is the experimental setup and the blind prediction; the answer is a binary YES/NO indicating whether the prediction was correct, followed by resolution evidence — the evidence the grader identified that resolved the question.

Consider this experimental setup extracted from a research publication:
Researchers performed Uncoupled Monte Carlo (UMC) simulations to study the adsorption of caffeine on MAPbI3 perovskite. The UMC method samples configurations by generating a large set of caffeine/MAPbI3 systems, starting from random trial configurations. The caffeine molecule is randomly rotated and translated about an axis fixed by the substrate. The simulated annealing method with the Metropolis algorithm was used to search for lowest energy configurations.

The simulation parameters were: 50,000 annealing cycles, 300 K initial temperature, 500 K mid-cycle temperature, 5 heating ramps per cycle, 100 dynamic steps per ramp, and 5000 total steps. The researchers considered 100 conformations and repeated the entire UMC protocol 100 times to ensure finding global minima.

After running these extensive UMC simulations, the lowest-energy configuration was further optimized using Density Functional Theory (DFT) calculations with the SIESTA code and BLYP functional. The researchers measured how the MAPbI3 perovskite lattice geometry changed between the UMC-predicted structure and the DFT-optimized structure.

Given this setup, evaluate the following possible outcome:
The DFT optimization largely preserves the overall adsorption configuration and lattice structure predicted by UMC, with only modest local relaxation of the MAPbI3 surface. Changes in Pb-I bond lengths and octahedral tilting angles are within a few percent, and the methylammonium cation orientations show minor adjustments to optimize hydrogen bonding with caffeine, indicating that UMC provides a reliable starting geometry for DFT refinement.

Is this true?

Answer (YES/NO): NO